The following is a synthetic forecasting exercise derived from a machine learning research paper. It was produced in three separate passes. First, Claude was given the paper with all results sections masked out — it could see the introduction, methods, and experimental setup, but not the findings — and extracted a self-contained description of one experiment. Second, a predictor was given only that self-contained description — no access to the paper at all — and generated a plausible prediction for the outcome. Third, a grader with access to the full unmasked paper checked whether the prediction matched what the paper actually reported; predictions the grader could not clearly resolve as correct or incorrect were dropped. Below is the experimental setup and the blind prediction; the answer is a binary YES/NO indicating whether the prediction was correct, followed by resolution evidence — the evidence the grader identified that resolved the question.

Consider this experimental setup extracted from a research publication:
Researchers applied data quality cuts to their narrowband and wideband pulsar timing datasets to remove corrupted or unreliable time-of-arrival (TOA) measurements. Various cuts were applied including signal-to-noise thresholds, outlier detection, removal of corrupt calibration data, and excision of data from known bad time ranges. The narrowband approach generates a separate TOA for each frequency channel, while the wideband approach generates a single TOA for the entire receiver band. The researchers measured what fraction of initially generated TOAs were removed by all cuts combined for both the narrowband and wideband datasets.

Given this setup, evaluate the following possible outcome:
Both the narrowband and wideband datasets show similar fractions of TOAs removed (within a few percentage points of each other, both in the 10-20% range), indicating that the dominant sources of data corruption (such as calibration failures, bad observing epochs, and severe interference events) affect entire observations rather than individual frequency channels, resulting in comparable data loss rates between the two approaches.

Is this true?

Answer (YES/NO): NO